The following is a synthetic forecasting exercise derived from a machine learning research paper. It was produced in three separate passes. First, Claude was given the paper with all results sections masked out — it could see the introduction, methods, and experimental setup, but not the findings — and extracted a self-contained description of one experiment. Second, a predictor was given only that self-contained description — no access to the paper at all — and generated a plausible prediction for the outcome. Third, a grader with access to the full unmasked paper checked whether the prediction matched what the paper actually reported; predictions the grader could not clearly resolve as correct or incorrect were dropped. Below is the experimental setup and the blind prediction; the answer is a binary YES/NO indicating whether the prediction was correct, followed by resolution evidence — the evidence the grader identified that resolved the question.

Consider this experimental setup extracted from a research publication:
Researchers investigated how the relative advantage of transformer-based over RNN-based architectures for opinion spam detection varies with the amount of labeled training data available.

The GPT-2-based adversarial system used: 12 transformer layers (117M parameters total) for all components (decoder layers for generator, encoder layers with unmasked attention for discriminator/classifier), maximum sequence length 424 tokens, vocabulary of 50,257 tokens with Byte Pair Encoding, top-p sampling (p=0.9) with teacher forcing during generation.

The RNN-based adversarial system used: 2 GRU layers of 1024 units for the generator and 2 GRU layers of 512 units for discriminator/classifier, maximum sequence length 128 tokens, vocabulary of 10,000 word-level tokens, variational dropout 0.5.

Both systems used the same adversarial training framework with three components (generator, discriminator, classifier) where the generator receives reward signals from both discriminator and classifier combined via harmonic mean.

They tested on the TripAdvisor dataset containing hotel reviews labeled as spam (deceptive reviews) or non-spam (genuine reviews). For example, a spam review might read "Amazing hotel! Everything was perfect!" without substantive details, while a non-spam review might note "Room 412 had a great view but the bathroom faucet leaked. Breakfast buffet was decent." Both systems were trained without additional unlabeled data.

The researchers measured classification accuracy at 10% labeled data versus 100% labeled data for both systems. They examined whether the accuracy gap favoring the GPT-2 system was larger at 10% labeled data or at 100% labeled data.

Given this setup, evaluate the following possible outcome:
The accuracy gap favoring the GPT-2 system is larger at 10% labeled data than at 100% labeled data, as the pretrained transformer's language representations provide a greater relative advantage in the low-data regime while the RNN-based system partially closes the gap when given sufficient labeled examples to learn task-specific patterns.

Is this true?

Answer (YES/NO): YES